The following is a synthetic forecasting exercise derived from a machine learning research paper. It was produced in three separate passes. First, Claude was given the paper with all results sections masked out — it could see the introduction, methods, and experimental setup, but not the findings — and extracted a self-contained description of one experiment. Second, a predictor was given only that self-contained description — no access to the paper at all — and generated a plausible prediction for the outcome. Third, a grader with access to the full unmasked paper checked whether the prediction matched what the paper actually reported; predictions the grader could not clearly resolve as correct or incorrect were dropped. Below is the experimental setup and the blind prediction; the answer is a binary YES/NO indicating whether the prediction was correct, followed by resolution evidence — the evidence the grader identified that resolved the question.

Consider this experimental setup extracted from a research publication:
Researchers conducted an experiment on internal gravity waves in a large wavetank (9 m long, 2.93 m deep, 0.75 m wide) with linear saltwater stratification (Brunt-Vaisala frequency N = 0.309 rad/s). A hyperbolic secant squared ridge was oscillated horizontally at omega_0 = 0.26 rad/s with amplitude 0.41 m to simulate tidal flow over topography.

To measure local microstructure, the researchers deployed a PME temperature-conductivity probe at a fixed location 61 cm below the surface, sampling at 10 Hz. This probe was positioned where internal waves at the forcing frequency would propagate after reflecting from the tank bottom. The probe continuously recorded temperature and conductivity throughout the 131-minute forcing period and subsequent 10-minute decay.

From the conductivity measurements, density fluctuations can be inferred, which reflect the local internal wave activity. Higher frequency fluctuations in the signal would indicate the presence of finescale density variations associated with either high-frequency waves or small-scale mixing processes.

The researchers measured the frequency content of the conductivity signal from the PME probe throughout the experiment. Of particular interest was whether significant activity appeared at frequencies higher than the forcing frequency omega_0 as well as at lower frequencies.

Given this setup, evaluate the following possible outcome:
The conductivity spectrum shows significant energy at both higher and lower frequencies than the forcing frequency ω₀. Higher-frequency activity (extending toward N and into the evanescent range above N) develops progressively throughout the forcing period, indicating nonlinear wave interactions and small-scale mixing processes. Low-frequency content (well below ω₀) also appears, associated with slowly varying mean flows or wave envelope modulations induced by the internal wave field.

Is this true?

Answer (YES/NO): NO